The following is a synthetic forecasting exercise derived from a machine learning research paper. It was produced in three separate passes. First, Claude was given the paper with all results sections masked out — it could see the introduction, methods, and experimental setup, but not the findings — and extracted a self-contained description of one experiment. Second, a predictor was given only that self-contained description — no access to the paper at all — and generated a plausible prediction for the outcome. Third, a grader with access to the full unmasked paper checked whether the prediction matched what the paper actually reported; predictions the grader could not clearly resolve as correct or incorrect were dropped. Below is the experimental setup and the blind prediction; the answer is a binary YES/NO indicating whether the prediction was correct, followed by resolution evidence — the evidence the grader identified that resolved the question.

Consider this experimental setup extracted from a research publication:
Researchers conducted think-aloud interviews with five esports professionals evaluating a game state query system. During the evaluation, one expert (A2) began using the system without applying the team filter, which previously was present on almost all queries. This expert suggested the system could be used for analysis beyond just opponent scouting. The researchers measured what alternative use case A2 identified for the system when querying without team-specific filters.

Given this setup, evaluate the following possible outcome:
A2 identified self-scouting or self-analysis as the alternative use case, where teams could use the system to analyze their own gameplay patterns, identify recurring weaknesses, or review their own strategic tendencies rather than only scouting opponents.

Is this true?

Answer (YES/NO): NO